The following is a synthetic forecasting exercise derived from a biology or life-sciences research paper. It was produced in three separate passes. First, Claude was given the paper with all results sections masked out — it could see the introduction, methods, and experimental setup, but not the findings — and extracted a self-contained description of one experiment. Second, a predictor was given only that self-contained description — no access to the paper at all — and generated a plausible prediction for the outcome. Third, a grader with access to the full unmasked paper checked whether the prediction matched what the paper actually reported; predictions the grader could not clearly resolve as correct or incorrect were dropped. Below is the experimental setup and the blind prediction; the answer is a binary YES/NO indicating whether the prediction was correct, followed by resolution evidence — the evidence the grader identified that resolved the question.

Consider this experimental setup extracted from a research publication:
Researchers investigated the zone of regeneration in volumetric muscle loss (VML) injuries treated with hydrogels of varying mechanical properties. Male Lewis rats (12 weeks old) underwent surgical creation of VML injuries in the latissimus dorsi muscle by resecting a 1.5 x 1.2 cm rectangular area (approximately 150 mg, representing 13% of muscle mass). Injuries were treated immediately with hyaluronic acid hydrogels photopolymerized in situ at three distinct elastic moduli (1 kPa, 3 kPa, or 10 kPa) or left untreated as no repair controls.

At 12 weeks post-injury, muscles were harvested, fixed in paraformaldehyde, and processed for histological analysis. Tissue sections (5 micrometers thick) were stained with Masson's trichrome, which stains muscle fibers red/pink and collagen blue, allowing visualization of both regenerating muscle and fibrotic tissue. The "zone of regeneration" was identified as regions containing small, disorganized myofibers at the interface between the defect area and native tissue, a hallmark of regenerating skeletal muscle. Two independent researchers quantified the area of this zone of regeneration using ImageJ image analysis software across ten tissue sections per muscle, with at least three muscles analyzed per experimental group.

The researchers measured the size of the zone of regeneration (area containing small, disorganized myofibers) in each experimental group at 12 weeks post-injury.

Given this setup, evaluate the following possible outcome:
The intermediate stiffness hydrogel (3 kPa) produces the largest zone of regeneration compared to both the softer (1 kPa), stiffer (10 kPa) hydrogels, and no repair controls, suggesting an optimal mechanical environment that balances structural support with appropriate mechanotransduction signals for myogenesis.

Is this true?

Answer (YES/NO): NO